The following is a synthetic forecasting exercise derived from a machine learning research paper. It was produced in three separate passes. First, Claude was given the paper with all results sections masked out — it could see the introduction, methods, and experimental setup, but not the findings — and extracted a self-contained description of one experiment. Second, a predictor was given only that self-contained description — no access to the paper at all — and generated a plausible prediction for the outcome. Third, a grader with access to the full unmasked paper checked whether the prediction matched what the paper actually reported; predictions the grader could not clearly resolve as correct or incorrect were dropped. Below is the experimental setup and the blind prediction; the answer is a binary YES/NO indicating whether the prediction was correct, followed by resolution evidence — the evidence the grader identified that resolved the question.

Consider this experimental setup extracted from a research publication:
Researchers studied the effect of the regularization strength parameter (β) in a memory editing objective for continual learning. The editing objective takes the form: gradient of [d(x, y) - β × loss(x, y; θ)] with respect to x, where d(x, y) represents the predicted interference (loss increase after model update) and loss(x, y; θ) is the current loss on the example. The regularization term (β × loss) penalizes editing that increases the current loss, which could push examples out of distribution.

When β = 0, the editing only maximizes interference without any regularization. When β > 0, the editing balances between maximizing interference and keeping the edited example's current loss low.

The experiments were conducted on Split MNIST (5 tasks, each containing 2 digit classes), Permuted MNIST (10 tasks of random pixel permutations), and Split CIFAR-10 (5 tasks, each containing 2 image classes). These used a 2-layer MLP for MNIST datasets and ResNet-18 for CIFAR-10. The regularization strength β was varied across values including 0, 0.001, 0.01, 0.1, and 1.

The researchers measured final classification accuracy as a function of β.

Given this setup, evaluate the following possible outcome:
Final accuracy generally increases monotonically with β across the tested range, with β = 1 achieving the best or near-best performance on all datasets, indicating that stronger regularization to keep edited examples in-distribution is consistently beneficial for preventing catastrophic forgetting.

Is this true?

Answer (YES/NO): NO